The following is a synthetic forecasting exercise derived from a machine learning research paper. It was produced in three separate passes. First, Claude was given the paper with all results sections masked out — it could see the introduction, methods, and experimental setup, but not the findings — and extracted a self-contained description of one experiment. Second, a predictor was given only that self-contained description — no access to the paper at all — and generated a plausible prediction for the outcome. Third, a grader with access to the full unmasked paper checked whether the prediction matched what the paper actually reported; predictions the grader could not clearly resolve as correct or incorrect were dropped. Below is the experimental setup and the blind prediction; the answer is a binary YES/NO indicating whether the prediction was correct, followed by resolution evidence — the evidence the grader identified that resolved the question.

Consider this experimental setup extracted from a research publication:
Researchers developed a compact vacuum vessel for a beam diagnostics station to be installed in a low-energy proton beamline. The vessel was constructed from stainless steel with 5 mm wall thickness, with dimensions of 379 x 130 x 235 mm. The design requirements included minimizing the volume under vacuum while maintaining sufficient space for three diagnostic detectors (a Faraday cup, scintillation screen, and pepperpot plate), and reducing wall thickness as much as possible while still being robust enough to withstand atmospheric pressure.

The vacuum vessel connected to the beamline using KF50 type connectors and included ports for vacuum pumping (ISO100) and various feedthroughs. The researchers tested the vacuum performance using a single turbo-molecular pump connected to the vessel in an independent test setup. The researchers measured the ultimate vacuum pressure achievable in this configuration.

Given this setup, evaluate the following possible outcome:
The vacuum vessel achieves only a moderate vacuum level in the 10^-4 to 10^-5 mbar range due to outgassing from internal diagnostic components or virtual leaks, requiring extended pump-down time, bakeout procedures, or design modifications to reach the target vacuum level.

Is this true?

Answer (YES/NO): NO